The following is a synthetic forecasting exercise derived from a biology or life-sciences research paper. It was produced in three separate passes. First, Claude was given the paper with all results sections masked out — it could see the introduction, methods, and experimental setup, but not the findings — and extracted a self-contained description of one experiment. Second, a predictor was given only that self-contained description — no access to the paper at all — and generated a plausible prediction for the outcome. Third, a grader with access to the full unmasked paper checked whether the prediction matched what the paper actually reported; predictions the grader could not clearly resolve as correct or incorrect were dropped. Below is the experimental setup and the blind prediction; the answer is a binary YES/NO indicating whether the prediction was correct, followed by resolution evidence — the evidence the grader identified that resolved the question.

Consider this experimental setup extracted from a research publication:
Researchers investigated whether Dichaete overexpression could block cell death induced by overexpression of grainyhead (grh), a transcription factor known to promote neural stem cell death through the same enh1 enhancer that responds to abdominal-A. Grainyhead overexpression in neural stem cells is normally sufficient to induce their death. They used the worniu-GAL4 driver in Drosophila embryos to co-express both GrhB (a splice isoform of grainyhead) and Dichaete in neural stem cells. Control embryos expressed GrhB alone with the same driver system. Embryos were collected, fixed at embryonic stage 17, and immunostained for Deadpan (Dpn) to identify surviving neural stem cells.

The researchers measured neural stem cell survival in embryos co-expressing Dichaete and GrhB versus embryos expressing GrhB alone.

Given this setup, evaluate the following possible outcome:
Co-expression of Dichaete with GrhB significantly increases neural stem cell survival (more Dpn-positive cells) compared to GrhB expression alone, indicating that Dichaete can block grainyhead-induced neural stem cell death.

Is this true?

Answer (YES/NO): YES